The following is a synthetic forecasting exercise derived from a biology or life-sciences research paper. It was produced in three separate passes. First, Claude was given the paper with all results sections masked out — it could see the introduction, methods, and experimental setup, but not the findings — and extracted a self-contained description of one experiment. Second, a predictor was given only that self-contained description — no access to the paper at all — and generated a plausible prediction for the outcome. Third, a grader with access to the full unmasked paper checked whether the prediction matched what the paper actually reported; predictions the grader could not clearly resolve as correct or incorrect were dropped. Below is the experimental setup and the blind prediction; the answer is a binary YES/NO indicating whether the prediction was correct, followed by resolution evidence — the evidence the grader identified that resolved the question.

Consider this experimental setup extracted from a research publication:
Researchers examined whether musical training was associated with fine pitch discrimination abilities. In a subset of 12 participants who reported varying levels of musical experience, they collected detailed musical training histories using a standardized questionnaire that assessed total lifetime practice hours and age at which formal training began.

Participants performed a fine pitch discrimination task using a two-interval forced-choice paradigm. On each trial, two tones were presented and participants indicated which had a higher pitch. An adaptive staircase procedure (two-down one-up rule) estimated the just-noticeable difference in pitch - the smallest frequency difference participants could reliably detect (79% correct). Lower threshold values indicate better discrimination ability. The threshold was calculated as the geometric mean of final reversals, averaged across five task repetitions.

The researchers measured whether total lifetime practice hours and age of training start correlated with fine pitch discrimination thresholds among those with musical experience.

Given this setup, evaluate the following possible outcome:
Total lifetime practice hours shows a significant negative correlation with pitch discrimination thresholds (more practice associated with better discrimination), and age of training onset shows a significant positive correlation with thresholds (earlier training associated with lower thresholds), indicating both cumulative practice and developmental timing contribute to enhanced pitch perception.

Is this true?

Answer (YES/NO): NO